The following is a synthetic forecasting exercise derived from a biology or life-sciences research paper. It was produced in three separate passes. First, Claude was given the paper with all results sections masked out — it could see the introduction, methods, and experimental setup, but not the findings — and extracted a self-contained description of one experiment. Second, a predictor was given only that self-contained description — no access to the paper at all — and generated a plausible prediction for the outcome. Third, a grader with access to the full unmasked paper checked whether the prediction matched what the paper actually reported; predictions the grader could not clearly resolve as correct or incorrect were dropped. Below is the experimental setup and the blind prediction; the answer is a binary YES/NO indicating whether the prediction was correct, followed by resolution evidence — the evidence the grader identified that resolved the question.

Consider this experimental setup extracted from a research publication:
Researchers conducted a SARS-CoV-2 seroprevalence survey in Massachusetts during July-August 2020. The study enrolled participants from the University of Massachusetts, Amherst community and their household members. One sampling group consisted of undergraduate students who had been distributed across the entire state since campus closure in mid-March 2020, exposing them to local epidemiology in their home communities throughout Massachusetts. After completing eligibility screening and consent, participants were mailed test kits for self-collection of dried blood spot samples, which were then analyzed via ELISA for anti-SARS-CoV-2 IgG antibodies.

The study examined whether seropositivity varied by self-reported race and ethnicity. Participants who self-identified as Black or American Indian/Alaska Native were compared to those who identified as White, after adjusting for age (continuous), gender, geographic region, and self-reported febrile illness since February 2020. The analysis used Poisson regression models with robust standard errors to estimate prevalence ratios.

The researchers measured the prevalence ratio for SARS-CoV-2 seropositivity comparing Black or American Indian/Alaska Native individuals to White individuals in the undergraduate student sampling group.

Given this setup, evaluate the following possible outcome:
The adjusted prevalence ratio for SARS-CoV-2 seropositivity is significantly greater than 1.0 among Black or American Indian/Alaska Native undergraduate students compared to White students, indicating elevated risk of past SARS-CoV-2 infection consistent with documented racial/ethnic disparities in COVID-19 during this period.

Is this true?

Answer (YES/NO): YES